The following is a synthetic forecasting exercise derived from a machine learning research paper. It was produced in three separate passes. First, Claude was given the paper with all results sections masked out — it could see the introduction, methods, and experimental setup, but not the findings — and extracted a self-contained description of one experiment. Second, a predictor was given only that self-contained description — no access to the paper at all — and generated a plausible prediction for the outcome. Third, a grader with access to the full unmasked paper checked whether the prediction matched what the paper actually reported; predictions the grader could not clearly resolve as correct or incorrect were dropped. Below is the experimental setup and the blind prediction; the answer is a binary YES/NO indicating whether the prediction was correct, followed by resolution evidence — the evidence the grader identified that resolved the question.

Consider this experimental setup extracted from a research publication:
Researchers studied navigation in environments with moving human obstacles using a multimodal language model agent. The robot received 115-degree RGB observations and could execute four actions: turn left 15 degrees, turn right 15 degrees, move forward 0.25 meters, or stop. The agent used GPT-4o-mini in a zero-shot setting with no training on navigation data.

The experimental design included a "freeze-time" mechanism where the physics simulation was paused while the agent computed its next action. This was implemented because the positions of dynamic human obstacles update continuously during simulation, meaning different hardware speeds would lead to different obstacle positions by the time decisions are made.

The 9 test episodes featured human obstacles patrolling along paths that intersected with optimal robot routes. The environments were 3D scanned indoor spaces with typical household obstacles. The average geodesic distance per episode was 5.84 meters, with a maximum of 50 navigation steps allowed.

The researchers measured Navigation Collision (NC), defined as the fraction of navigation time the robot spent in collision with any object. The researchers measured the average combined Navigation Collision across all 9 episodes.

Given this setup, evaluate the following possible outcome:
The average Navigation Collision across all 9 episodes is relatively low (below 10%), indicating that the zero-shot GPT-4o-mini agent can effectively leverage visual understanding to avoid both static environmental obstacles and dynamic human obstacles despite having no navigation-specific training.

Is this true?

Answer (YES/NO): NO